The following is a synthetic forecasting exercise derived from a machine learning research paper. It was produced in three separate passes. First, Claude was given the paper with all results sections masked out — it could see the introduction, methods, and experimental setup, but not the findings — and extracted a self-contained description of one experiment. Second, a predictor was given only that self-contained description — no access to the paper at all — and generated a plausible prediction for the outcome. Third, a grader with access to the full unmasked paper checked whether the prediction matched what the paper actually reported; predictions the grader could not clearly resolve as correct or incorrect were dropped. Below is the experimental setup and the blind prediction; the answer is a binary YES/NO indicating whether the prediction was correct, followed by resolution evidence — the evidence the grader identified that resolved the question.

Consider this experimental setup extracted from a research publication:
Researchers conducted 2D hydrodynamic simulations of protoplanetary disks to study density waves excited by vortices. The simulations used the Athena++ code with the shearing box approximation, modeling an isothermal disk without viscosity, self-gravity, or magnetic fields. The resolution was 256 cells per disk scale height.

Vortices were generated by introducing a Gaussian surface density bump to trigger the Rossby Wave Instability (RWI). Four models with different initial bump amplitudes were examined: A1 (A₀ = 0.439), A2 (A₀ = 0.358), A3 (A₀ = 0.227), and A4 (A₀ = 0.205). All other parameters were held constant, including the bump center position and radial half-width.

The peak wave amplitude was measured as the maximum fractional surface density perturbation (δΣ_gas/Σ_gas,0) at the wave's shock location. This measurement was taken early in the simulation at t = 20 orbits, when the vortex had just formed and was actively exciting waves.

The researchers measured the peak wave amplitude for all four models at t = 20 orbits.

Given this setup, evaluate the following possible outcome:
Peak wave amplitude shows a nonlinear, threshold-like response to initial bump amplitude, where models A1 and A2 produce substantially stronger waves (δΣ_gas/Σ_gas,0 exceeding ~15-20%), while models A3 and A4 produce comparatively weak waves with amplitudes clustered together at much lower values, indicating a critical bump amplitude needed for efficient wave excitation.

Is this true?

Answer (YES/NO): NO